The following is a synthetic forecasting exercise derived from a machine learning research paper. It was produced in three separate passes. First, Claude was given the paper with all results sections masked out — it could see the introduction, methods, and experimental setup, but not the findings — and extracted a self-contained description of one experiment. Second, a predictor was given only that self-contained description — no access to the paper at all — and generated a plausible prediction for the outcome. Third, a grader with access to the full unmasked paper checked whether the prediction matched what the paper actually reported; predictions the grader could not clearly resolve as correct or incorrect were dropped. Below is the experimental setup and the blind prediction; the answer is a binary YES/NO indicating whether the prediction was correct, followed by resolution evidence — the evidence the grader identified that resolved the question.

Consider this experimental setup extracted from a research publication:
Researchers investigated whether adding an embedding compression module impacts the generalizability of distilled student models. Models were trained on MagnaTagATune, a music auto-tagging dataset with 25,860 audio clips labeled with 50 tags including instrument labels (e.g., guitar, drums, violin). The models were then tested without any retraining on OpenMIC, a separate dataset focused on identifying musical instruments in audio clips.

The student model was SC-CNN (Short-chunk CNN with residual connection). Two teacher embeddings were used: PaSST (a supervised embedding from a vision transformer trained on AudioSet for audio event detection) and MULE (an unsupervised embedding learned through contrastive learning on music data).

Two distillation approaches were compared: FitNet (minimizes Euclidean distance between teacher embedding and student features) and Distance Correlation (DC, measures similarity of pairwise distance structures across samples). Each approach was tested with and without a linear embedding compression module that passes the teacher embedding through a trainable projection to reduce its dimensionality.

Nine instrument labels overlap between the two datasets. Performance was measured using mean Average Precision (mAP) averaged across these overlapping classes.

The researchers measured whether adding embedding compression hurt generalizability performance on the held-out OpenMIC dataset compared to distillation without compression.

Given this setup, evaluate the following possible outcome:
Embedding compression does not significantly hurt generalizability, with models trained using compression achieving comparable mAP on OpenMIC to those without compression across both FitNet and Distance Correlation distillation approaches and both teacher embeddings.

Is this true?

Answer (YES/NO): YES